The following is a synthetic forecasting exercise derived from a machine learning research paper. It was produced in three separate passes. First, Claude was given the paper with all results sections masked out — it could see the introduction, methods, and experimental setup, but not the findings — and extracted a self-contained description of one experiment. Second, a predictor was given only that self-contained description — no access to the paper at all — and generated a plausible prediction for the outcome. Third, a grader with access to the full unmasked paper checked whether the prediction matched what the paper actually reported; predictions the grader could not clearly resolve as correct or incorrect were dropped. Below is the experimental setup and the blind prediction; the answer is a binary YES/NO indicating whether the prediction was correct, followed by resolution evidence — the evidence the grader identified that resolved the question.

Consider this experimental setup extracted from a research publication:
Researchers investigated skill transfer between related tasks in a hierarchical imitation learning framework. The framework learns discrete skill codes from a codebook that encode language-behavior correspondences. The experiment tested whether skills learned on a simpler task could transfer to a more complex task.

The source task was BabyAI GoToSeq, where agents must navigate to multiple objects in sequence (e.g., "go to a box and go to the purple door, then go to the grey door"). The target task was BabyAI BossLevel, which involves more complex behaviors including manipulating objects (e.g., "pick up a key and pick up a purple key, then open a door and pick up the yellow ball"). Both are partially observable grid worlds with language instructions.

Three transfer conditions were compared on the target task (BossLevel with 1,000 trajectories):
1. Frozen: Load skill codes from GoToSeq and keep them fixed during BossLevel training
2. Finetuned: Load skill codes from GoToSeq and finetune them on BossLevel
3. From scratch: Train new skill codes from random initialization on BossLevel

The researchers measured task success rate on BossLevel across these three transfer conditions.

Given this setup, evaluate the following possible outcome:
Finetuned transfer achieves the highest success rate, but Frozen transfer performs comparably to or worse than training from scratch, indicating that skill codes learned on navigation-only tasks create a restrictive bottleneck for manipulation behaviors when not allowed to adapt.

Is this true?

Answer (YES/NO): NO